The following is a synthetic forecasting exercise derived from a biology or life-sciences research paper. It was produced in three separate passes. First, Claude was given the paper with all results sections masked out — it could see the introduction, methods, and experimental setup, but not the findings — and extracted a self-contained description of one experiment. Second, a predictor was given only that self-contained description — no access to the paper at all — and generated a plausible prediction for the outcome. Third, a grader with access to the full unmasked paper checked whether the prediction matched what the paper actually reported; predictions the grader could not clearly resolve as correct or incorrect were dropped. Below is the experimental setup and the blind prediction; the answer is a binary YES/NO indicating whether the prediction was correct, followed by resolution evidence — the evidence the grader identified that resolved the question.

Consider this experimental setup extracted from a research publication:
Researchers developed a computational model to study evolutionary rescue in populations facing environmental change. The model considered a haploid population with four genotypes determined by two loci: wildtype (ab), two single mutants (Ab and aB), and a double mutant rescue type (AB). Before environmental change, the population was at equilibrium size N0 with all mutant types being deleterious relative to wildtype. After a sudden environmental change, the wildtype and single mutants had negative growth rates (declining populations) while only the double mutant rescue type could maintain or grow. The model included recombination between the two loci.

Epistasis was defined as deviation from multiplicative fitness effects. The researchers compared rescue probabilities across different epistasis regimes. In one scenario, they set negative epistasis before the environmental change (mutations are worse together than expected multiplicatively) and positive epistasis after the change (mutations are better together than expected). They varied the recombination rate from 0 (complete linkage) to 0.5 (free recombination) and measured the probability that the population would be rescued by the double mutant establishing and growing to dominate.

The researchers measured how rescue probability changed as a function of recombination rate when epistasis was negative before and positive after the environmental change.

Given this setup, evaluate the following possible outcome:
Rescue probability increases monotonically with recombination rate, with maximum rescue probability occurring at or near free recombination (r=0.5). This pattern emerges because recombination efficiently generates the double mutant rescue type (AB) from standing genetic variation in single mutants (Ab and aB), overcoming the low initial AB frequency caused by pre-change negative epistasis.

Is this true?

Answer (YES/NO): NO